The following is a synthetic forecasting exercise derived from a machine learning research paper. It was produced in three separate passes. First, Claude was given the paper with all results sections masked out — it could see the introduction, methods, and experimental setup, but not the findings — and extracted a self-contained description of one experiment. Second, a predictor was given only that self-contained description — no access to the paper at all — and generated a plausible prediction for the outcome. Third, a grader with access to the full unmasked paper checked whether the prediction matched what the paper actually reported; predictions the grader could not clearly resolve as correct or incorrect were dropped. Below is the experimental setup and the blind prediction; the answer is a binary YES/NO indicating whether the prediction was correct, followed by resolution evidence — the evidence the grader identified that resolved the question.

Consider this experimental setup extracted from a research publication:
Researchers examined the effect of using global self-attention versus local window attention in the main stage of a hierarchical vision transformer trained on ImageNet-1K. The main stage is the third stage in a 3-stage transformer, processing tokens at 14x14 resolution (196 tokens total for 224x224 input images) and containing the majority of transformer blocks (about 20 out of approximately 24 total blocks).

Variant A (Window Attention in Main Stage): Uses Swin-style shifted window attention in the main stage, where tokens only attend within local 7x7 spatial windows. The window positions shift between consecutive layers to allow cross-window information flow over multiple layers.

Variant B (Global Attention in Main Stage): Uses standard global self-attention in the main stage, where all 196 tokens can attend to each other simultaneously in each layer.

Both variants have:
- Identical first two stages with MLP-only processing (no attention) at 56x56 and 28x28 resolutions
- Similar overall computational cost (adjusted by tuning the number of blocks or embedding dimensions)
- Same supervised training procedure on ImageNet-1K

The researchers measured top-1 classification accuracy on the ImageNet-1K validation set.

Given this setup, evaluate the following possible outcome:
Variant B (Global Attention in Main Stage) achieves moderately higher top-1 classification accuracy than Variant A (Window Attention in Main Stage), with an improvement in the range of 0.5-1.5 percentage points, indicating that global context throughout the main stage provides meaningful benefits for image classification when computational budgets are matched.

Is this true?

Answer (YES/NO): NO